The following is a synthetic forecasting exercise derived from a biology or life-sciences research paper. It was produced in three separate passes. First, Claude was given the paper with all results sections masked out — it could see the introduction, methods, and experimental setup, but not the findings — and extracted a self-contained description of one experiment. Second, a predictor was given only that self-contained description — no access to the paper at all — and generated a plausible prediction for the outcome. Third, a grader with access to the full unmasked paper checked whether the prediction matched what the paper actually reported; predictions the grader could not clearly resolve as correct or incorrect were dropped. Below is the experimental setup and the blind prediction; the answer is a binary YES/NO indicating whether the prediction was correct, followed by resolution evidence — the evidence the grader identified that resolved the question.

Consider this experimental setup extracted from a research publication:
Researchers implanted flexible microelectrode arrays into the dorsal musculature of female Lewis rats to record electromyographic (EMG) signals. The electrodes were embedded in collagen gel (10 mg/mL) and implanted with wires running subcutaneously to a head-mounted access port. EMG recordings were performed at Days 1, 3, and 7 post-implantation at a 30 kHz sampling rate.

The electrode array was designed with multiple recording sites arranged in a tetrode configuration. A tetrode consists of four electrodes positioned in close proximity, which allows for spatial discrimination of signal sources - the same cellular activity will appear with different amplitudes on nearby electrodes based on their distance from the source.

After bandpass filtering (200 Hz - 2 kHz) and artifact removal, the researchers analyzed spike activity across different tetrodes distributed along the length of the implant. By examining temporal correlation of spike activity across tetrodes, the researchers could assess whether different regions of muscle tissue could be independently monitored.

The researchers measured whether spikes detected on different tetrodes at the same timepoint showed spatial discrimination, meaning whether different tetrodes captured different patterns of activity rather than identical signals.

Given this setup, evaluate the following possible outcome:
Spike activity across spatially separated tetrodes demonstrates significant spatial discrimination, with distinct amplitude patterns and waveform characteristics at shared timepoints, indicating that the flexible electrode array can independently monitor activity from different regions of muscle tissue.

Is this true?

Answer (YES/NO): YES